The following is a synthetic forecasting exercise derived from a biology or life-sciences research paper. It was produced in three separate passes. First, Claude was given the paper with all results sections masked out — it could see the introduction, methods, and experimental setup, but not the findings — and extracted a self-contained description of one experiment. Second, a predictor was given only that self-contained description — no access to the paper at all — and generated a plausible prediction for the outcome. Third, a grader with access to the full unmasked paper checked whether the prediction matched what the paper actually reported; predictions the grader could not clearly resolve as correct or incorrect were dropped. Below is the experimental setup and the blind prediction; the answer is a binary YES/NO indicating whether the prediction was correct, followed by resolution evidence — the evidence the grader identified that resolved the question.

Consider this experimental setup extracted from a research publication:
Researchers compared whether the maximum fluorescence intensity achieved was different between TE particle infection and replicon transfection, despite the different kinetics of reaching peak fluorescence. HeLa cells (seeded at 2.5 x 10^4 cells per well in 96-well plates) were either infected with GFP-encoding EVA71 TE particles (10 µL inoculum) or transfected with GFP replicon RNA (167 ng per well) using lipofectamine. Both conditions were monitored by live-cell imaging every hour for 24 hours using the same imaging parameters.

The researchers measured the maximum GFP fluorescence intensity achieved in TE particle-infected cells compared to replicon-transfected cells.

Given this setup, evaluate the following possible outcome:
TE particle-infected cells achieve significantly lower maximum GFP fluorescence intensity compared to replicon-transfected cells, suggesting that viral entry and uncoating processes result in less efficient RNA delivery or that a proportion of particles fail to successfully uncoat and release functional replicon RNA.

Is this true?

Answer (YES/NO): NO